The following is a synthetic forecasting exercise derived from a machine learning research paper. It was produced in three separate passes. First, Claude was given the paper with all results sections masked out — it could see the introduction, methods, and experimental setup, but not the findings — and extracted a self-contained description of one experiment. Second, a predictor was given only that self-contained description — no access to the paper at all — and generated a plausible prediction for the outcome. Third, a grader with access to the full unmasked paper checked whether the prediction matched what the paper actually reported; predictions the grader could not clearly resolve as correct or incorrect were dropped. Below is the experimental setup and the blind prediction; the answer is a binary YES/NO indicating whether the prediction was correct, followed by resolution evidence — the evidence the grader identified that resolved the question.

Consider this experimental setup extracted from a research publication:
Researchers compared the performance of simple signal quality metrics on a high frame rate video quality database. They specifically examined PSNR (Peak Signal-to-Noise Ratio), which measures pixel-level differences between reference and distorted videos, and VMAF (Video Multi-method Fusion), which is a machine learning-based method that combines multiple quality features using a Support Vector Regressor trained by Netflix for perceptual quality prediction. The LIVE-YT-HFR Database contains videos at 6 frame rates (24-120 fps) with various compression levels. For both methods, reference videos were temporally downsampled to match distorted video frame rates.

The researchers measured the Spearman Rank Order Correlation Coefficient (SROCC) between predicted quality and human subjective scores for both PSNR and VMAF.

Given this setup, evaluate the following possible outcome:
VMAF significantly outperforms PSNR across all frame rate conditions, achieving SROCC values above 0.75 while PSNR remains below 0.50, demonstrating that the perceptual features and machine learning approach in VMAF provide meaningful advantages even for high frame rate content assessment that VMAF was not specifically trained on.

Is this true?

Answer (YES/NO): NO